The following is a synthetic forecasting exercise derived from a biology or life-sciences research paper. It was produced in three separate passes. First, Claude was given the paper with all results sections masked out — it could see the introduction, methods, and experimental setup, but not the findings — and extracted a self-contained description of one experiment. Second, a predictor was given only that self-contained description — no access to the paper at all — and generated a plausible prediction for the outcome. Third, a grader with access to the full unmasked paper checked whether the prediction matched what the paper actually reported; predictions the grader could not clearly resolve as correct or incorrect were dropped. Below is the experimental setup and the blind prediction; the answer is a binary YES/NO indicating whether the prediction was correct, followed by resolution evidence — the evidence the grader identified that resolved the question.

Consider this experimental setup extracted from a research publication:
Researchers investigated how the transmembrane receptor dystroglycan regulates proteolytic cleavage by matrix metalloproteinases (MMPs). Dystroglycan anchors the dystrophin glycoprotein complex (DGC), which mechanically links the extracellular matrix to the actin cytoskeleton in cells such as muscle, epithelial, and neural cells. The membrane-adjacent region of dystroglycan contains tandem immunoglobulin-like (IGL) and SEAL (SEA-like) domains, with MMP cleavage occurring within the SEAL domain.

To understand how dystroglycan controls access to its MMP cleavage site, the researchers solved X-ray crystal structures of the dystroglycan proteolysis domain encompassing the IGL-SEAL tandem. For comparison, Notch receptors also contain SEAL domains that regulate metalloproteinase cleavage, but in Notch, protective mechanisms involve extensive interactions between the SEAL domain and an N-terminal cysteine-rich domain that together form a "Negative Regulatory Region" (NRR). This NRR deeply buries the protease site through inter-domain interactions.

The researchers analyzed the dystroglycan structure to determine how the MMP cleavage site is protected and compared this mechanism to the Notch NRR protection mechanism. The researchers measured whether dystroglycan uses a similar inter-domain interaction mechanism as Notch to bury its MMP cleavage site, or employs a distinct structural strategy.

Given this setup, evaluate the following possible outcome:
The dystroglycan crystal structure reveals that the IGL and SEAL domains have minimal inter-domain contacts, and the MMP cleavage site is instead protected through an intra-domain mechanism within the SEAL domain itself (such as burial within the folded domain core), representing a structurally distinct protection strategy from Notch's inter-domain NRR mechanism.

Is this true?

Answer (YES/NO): YES